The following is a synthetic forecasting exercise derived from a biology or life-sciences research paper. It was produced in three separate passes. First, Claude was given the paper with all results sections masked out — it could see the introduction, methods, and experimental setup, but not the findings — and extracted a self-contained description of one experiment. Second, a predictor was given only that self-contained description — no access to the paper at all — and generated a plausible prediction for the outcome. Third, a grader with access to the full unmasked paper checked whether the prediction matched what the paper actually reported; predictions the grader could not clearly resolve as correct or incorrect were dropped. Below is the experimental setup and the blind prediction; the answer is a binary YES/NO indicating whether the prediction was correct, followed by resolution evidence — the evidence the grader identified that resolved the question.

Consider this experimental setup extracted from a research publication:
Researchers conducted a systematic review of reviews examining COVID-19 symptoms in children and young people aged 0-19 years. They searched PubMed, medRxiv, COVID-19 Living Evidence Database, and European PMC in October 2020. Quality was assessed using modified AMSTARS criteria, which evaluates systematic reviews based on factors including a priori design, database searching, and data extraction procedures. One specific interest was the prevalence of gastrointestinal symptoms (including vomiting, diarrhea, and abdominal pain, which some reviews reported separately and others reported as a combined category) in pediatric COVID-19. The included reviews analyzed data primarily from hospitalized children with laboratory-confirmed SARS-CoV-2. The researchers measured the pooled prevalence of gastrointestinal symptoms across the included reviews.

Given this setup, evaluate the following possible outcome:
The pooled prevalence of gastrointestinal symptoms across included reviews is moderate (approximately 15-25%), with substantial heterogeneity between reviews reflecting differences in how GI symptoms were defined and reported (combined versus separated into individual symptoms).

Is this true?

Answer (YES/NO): NO